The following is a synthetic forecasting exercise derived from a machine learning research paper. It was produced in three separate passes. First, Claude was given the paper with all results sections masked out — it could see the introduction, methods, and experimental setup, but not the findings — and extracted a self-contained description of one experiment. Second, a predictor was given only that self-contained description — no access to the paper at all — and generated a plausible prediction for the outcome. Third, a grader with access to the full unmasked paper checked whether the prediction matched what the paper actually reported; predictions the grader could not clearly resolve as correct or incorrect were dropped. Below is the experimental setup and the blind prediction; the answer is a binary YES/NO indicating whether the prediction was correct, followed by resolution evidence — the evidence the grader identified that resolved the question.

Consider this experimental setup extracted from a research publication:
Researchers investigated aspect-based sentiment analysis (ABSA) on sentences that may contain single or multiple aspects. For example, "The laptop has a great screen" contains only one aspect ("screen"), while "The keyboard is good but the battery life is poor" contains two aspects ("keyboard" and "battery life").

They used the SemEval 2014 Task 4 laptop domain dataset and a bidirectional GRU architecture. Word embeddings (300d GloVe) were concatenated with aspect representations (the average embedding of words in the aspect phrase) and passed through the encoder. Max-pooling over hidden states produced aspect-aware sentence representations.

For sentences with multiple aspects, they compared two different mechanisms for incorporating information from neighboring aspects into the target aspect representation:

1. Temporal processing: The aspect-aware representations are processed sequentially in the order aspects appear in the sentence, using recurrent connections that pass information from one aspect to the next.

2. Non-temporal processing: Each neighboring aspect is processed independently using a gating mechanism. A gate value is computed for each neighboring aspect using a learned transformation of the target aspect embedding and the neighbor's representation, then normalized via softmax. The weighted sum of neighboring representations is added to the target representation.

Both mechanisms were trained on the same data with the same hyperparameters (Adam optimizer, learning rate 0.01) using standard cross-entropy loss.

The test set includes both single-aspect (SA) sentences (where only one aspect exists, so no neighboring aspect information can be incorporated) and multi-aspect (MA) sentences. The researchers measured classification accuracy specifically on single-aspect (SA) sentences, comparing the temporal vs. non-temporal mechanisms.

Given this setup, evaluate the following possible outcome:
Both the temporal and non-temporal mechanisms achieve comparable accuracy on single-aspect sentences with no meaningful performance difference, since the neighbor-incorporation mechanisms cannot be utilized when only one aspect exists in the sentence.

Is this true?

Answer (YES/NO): NO